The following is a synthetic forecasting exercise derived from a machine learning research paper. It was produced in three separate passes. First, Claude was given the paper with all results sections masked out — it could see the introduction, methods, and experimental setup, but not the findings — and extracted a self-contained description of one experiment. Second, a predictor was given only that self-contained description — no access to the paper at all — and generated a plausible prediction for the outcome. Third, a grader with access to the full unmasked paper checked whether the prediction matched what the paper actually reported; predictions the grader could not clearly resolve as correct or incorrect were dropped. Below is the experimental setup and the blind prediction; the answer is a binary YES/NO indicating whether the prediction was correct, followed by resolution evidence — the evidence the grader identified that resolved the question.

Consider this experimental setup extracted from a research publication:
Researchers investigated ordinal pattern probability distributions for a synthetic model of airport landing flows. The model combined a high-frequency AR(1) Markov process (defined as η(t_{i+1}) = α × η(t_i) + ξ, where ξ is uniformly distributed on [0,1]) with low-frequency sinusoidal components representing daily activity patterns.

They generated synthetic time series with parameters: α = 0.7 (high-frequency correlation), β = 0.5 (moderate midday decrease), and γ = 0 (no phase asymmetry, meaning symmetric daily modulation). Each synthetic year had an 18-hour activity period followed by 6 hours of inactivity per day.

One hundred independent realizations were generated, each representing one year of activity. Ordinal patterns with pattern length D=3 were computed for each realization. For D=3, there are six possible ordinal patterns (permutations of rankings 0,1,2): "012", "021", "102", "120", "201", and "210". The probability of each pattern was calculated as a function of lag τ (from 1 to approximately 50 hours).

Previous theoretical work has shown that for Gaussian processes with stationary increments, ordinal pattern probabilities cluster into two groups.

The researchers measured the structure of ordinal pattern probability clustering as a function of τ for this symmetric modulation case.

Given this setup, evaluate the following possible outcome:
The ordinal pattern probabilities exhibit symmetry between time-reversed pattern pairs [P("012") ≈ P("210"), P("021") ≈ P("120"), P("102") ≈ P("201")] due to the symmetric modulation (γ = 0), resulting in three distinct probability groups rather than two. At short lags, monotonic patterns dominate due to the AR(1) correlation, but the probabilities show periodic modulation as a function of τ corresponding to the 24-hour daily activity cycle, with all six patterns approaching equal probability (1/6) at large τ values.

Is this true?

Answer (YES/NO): NO